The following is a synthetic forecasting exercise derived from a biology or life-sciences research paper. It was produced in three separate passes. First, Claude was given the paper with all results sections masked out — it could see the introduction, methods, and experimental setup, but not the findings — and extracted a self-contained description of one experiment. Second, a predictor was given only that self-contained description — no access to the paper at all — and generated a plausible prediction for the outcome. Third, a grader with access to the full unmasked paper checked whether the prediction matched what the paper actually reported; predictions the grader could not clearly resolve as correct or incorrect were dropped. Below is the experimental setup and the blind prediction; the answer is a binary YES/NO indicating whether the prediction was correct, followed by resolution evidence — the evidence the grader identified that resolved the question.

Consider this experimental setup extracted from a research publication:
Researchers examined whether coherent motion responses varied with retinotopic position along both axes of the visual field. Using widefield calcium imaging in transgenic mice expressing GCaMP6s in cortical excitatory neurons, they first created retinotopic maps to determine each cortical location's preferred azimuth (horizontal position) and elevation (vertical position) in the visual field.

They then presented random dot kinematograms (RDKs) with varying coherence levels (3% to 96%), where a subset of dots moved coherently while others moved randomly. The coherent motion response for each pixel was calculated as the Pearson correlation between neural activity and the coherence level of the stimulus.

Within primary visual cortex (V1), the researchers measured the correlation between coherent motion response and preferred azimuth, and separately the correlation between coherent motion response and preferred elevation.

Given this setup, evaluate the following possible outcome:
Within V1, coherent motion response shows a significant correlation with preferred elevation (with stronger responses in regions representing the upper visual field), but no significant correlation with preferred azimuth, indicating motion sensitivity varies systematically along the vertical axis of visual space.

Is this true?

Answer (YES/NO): NO